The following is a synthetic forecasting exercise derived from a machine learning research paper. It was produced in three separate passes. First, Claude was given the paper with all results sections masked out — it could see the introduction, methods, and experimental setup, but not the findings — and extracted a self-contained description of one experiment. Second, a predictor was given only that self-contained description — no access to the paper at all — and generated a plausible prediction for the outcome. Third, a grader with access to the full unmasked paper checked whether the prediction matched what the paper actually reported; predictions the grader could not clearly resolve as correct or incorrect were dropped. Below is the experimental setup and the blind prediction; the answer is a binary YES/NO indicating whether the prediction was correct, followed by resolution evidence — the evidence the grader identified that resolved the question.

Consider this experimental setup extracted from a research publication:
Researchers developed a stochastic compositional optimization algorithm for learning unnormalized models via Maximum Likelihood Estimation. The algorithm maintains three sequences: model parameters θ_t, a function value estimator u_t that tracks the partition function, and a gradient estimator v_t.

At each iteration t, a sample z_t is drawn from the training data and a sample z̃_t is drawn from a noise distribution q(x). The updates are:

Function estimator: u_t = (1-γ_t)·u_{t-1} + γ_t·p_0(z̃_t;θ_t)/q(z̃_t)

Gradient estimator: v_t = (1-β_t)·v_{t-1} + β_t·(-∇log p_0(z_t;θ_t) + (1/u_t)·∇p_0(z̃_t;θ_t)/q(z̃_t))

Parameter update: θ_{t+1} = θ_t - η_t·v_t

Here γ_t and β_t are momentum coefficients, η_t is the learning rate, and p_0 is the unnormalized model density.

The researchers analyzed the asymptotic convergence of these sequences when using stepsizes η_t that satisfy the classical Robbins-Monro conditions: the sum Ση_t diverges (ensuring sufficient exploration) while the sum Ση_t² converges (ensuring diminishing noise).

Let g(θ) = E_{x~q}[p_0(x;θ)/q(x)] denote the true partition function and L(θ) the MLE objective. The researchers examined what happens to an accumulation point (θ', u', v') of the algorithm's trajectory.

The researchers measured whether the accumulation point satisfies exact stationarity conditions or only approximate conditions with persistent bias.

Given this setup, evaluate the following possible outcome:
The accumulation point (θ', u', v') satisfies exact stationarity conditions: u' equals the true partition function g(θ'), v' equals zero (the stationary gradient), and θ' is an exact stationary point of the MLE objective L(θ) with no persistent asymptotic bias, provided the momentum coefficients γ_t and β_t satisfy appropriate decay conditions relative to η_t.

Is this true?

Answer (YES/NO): YES